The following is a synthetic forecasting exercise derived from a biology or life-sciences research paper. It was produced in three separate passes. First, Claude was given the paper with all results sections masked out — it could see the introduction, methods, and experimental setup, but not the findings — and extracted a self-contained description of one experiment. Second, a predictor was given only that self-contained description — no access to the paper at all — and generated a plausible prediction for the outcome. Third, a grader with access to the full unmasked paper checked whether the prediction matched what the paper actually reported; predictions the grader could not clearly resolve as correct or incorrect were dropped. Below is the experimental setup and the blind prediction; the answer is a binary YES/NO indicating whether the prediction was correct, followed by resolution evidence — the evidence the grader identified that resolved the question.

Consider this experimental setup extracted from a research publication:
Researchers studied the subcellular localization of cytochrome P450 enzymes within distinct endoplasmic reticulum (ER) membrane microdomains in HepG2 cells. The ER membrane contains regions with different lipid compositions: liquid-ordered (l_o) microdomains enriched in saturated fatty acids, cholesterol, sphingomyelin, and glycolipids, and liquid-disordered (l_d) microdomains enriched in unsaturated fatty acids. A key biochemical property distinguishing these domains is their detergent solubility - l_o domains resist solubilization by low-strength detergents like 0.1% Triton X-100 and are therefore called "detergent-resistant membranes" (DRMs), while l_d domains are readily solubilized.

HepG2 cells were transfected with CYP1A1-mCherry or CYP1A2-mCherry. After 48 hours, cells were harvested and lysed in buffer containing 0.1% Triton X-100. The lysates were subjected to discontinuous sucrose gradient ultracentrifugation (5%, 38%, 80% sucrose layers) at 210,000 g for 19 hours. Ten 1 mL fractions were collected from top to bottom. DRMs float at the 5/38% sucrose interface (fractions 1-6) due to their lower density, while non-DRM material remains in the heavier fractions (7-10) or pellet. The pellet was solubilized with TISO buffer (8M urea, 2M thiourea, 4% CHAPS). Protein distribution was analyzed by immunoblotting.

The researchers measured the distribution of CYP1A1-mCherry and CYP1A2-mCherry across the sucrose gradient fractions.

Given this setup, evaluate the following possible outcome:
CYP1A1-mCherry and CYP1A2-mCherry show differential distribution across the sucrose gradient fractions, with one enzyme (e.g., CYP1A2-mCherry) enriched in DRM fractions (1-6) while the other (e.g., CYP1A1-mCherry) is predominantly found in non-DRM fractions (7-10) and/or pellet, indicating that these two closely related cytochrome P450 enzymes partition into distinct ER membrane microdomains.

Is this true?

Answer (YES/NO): YES